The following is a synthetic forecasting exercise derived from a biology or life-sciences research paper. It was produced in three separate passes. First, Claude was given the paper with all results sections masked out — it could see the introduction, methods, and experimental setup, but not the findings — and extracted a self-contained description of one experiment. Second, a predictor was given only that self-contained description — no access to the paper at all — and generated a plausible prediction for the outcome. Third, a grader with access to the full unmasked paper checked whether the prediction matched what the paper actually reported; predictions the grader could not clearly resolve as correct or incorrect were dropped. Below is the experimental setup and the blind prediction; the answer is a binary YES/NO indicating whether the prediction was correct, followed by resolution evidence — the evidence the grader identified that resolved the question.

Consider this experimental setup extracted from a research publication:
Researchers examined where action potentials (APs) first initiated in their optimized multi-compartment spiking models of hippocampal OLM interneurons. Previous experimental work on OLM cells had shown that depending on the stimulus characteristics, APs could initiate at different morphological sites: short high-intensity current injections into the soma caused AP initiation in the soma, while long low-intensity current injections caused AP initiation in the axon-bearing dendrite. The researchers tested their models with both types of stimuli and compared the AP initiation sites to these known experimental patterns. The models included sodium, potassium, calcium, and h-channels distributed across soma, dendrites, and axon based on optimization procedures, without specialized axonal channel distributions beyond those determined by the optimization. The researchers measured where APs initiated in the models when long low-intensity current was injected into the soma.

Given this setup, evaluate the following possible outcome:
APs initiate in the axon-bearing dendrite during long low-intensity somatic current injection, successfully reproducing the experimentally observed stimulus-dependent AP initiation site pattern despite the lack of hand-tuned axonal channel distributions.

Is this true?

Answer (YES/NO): NO